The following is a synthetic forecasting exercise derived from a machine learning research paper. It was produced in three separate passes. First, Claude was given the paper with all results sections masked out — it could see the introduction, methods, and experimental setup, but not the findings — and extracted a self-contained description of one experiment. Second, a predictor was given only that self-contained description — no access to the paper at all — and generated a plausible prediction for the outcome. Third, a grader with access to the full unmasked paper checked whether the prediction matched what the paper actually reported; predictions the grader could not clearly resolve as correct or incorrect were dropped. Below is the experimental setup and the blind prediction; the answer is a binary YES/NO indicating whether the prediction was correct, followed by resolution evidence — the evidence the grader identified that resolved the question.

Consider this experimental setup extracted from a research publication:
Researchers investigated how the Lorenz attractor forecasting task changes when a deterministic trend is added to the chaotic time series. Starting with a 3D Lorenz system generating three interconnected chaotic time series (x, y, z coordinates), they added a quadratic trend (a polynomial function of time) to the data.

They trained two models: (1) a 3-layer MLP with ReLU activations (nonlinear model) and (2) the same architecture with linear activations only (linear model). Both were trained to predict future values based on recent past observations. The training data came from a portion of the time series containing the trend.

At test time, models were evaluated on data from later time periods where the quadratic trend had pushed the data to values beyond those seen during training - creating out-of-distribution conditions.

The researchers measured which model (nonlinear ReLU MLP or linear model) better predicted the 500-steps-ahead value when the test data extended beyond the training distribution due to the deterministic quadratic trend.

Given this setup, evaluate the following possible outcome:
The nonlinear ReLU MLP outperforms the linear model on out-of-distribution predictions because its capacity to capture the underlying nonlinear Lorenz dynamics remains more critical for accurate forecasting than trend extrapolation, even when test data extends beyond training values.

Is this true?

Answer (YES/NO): NO